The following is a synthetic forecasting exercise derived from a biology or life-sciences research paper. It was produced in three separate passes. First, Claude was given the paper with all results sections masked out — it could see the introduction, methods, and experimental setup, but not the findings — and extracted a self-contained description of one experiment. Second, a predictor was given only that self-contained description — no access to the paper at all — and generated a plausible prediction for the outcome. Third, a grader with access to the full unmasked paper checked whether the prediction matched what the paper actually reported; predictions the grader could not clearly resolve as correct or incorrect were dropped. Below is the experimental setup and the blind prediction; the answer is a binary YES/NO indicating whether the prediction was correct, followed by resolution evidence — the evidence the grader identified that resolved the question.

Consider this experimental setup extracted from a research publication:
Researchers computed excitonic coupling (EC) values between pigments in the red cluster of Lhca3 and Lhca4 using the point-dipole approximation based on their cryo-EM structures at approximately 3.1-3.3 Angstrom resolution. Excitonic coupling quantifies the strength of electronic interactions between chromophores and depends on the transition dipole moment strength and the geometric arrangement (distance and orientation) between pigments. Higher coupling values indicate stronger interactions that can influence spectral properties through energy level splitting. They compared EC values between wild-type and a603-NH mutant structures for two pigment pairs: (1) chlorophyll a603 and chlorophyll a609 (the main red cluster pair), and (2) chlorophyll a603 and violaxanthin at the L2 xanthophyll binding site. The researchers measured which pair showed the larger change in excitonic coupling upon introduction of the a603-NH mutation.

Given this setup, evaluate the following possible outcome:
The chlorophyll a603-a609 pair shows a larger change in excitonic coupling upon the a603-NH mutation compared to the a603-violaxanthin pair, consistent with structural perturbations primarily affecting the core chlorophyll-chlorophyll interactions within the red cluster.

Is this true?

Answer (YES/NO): NO